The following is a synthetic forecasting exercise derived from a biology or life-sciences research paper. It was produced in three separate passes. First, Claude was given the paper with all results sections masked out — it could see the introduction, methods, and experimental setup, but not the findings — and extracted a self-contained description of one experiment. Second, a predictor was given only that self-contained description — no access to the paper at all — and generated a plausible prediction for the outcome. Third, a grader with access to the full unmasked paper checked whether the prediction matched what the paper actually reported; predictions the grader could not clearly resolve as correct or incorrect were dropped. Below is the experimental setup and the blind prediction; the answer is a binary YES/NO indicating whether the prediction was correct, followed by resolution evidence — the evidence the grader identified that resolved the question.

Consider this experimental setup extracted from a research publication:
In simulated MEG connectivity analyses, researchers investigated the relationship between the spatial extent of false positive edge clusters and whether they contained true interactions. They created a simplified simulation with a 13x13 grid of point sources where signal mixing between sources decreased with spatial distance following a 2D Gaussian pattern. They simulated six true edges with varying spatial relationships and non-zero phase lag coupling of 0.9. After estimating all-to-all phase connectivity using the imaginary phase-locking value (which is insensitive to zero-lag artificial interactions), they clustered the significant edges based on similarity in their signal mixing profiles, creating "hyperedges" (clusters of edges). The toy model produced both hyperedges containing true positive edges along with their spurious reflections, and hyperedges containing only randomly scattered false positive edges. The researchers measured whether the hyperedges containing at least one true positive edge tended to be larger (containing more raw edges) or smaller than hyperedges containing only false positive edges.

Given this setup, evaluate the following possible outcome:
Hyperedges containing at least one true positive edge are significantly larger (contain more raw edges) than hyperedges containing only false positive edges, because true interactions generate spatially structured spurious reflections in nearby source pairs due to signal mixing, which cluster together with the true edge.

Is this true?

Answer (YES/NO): YES